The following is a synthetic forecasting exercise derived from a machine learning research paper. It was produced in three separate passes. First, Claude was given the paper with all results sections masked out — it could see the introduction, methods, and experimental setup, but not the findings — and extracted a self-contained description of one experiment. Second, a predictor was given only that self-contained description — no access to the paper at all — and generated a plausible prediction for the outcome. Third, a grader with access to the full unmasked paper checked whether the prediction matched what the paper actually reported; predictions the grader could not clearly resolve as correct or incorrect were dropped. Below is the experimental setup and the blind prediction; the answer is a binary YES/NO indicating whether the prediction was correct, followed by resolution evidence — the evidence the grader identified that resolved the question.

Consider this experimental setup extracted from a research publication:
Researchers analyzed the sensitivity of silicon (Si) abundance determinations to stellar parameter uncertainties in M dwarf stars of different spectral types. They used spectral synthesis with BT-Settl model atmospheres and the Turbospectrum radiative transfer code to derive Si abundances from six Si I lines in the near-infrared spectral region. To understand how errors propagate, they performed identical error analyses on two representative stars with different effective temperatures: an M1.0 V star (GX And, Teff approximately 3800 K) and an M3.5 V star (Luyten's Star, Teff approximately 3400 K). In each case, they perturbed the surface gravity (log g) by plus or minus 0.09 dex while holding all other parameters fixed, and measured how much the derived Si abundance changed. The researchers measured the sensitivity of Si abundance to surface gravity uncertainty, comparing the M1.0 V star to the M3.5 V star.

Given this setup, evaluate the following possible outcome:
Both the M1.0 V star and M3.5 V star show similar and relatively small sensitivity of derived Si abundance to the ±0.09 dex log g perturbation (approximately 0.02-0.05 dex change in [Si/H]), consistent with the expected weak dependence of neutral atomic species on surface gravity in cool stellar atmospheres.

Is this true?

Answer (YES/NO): YES